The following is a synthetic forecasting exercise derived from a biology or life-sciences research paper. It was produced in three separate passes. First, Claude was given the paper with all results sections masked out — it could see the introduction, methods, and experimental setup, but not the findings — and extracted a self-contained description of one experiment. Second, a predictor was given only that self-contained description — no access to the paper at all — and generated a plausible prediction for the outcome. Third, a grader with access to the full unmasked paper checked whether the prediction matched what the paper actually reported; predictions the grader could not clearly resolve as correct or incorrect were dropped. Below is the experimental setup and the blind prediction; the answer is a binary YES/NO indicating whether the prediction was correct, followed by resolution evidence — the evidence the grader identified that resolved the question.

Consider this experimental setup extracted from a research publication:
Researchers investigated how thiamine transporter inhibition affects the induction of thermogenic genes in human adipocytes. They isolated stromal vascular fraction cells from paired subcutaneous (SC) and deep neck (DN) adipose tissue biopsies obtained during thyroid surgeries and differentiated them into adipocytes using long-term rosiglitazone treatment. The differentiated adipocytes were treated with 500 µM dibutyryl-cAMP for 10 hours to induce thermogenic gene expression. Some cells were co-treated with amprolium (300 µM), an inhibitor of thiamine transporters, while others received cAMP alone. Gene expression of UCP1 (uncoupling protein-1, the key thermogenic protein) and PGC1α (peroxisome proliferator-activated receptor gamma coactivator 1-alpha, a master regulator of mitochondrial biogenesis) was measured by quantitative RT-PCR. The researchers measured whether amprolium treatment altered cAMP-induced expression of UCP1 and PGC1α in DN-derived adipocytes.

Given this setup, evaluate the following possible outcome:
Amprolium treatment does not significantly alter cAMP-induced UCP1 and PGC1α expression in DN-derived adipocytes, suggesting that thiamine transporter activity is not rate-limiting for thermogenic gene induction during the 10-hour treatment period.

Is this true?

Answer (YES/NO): NO